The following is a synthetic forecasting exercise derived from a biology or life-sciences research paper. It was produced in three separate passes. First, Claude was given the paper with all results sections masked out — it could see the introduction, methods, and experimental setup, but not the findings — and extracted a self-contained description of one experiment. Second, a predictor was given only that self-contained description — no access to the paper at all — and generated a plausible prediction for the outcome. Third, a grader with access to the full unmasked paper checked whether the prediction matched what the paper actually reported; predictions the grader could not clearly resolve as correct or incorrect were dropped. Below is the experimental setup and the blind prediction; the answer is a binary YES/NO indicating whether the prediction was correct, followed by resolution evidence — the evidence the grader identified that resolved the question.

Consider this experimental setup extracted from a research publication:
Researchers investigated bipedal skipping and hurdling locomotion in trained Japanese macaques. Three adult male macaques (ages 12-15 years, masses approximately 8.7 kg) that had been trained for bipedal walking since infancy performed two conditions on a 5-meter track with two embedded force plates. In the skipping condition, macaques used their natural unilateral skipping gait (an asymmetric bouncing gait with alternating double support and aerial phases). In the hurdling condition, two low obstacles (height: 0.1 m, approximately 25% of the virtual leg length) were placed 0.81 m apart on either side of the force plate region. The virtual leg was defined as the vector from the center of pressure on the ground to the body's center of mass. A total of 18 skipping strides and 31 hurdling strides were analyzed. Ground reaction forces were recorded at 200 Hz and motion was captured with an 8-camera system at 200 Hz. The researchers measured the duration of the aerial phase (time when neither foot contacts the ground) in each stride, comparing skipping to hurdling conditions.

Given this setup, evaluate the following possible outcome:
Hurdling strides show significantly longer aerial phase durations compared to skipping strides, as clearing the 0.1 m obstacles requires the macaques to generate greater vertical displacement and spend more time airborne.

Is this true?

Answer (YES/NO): YES